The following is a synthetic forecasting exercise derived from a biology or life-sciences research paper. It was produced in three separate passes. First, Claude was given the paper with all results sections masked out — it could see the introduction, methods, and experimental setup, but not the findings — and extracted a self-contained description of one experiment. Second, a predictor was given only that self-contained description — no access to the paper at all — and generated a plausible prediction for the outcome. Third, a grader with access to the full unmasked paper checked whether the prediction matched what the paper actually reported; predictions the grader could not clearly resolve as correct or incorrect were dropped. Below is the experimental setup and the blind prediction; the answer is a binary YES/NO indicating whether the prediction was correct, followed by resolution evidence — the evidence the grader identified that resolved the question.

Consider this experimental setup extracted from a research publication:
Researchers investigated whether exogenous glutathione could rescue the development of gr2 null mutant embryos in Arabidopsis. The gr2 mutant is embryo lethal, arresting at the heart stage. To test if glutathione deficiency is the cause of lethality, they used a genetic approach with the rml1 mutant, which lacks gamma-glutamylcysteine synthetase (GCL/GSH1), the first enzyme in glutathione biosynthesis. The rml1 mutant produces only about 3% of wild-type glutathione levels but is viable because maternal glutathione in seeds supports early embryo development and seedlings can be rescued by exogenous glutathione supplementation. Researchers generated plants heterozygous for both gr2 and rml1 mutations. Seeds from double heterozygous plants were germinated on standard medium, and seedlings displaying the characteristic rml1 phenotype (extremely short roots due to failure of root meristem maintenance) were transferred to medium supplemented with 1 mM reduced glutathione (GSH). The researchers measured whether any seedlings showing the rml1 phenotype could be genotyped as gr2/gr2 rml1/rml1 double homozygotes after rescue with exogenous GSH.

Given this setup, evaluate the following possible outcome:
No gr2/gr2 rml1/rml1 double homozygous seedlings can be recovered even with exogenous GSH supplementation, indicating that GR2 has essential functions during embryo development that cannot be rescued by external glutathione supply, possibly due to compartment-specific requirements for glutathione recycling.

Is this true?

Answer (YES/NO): YES